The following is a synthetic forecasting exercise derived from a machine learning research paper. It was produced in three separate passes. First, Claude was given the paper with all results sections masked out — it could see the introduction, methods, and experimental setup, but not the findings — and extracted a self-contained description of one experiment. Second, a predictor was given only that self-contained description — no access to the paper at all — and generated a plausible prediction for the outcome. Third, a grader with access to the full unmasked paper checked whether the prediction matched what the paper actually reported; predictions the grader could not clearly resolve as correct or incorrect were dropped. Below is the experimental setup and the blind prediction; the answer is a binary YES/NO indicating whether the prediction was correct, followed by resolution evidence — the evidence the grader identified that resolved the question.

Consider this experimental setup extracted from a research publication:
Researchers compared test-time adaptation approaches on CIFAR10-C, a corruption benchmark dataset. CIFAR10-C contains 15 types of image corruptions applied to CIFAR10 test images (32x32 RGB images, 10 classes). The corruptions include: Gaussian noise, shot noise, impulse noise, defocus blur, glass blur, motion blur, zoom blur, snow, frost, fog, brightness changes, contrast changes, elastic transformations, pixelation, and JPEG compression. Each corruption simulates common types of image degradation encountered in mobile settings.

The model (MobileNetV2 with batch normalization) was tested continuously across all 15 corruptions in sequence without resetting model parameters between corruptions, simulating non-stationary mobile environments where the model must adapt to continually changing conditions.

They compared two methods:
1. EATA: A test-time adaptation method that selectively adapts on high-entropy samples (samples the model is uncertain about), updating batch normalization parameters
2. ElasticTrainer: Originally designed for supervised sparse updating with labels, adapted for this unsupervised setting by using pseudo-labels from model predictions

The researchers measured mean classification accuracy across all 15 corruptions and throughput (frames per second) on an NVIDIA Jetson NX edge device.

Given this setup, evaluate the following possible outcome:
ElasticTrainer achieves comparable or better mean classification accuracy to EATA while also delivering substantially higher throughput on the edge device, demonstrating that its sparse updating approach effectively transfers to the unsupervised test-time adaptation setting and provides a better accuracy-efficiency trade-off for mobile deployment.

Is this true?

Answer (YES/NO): NO